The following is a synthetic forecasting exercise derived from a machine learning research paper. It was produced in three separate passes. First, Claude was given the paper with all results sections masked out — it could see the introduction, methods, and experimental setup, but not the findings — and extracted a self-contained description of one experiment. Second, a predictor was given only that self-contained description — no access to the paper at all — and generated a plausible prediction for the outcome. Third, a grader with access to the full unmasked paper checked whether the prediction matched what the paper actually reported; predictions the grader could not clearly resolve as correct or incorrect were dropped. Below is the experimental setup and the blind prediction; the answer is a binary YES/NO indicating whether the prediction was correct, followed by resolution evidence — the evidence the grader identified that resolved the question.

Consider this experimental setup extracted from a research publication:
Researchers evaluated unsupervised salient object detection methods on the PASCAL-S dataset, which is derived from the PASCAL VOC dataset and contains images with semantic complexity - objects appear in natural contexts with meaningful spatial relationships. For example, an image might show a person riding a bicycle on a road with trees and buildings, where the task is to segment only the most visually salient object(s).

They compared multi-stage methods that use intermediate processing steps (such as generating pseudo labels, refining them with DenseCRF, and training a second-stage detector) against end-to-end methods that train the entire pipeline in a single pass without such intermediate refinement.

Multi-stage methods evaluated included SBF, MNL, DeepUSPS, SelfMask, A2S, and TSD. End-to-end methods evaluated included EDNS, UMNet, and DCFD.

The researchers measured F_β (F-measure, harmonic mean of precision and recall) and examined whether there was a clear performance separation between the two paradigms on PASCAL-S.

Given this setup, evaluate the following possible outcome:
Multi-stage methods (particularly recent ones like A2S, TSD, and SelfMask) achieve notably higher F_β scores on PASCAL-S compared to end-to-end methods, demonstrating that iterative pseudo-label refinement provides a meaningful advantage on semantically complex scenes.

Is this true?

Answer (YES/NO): NO